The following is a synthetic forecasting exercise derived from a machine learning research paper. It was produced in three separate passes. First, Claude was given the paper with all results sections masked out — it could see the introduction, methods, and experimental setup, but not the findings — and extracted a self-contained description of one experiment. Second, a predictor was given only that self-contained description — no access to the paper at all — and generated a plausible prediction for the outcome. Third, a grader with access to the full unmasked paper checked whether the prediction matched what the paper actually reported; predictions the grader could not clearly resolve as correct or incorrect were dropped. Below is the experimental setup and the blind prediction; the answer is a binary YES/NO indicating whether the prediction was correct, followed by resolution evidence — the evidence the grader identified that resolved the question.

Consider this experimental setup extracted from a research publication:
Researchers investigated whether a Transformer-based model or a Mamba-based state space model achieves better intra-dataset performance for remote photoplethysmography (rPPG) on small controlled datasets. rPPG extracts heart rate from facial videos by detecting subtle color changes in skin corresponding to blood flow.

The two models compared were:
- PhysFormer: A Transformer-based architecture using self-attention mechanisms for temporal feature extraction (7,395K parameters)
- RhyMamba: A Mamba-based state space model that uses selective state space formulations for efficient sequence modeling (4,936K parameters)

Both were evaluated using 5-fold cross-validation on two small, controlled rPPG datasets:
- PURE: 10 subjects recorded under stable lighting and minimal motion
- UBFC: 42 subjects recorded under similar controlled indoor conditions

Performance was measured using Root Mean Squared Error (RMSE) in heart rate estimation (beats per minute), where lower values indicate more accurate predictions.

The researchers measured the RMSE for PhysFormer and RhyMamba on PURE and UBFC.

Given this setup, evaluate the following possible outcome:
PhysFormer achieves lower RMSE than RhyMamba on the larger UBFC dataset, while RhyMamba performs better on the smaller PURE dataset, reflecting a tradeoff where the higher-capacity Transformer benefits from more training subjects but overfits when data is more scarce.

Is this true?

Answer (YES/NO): NO